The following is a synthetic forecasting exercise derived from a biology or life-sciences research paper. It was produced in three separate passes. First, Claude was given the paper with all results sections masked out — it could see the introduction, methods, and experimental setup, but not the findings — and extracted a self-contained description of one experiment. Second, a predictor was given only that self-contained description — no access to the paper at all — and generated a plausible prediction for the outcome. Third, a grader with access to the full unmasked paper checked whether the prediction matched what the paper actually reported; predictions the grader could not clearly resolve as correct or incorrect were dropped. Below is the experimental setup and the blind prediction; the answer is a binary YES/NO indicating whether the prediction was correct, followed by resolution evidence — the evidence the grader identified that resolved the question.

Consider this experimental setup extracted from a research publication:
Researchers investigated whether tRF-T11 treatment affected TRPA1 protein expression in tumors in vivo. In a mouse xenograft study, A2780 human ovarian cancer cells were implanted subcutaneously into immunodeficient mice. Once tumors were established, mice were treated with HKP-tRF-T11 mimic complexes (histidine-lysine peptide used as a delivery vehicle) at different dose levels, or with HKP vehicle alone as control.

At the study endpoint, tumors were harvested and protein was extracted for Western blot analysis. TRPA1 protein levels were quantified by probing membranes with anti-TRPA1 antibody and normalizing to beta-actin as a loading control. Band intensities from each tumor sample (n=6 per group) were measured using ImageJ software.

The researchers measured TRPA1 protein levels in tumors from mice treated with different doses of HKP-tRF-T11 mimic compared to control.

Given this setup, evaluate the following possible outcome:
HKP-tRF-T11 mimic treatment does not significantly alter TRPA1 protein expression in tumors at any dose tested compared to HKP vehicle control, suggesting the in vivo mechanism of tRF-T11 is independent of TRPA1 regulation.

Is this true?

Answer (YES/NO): NO